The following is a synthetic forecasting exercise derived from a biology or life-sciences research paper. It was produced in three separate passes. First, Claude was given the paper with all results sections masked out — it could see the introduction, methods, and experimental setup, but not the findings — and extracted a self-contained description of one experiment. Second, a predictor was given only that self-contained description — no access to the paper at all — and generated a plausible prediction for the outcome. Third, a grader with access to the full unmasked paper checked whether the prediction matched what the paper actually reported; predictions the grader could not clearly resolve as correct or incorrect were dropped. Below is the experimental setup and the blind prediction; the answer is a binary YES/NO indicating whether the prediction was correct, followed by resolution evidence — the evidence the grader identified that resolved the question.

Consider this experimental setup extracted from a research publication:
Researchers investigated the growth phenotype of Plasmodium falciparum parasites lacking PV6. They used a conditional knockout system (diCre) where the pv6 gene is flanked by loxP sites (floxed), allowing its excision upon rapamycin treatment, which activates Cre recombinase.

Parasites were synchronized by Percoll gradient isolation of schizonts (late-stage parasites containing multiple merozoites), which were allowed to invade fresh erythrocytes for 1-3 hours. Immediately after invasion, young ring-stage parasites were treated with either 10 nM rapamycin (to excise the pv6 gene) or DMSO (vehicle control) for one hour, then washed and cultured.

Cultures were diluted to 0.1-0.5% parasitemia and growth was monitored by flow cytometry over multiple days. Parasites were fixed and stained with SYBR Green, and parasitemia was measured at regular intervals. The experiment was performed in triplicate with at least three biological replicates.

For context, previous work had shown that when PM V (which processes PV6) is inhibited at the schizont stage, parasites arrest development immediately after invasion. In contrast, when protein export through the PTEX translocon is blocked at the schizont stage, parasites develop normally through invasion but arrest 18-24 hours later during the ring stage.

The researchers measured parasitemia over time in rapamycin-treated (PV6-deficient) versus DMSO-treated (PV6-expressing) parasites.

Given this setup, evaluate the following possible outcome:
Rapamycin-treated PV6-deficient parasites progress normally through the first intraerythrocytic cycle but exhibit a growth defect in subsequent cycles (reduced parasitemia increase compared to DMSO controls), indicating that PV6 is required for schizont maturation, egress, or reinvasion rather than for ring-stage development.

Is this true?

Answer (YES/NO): NO